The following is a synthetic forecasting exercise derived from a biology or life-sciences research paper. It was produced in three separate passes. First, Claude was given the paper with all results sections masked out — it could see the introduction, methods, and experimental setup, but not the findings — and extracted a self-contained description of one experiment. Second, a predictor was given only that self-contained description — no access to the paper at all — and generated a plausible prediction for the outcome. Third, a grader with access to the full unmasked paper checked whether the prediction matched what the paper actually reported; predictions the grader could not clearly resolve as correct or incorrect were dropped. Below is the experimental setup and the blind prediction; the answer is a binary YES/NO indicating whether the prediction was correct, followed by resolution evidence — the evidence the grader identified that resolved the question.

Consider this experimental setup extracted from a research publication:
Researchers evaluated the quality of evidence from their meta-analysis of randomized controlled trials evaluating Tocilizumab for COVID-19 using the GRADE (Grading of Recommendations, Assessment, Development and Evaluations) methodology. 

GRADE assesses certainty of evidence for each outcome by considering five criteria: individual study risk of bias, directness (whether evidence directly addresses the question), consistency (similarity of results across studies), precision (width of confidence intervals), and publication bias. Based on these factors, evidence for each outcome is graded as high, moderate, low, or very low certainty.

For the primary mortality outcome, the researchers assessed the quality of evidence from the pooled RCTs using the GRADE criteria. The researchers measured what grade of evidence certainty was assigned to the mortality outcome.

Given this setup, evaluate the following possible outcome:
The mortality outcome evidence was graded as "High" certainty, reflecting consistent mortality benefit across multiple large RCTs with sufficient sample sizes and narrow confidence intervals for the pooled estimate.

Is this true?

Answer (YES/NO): NO